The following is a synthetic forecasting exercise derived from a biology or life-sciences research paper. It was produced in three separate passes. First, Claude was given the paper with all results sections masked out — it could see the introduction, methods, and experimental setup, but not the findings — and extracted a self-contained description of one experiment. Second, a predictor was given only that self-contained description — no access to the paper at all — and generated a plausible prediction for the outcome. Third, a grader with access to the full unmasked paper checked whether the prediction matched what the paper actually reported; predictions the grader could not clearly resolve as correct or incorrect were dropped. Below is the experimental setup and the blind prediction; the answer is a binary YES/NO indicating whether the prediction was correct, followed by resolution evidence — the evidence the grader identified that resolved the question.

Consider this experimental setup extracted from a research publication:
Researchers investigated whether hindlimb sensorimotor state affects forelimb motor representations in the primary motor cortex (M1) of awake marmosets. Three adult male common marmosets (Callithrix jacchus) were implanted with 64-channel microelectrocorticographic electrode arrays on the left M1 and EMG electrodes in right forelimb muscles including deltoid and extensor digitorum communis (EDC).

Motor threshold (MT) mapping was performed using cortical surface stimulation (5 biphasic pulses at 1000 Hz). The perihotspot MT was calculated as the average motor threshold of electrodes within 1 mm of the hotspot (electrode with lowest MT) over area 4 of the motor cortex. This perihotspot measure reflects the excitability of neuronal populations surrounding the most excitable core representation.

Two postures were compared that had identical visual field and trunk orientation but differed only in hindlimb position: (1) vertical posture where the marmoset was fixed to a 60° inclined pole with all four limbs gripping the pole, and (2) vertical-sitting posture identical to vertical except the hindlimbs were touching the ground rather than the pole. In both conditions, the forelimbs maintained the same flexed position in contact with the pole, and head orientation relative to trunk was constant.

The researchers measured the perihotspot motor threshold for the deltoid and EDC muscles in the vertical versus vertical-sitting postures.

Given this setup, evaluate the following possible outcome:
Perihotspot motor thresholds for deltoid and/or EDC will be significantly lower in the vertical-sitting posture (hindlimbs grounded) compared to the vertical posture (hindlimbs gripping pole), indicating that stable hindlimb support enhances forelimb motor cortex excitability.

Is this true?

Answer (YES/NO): NO